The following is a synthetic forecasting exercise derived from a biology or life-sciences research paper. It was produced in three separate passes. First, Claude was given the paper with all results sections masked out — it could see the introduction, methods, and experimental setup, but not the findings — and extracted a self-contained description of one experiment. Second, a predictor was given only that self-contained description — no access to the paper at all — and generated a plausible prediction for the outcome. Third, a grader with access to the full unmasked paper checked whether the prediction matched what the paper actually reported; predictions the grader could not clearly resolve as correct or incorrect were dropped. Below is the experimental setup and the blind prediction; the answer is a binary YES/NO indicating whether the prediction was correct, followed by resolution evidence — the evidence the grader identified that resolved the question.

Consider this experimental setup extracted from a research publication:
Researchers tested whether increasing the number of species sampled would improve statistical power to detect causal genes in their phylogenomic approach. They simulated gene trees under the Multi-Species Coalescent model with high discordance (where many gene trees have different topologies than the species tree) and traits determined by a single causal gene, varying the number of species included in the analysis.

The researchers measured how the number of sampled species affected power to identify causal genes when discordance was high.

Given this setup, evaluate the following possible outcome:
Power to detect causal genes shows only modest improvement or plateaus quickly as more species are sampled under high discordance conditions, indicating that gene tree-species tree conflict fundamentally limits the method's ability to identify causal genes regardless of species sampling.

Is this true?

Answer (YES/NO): NO